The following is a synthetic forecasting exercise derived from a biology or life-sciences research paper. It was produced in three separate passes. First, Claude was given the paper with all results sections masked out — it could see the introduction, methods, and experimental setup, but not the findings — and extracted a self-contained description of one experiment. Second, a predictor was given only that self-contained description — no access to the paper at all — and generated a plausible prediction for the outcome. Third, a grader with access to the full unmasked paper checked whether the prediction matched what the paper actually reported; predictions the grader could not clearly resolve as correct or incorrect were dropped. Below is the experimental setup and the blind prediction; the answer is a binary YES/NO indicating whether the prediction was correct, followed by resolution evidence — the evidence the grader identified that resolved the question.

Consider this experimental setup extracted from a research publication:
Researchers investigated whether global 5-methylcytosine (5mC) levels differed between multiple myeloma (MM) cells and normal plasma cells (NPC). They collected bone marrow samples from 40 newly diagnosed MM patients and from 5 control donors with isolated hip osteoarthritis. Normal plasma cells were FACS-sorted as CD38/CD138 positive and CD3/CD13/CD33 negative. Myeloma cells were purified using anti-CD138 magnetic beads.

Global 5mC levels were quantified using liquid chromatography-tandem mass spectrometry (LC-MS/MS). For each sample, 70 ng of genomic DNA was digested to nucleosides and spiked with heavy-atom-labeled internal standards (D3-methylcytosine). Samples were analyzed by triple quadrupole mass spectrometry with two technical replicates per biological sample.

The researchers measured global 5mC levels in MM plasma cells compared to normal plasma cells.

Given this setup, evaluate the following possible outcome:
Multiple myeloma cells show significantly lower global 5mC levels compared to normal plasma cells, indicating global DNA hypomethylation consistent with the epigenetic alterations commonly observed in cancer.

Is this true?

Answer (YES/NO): YES